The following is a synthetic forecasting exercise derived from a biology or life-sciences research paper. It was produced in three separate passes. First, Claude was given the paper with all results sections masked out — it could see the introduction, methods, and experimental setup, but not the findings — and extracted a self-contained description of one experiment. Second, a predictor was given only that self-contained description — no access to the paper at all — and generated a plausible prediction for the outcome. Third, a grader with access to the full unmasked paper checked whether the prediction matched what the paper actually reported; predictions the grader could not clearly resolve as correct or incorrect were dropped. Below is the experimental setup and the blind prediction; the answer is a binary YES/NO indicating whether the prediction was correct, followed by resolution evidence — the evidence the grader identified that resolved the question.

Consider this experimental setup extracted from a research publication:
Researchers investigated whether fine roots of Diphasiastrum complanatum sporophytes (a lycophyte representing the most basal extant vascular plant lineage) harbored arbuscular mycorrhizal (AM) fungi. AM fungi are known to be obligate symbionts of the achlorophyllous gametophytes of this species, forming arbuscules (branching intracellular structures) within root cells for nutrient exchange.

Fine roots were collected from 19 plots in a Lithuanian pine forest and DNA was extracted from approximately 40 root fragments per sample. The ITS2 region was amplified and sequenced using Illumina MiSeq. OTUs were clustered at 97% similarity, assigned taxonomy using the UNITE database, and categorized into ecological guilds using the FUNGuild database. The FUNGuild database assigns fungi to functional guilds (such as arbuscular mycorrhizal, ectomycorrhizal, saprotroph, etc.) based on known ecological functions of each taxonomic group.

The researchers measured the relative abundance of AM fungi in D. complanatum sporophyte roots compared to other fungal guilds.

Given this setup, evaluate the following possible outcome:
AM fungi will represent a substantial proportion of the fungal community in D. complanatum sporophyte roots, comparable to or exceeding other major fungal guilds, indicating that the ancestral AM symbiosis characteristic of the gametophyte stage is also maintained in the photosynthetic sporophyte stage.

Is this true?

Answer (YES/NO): NO